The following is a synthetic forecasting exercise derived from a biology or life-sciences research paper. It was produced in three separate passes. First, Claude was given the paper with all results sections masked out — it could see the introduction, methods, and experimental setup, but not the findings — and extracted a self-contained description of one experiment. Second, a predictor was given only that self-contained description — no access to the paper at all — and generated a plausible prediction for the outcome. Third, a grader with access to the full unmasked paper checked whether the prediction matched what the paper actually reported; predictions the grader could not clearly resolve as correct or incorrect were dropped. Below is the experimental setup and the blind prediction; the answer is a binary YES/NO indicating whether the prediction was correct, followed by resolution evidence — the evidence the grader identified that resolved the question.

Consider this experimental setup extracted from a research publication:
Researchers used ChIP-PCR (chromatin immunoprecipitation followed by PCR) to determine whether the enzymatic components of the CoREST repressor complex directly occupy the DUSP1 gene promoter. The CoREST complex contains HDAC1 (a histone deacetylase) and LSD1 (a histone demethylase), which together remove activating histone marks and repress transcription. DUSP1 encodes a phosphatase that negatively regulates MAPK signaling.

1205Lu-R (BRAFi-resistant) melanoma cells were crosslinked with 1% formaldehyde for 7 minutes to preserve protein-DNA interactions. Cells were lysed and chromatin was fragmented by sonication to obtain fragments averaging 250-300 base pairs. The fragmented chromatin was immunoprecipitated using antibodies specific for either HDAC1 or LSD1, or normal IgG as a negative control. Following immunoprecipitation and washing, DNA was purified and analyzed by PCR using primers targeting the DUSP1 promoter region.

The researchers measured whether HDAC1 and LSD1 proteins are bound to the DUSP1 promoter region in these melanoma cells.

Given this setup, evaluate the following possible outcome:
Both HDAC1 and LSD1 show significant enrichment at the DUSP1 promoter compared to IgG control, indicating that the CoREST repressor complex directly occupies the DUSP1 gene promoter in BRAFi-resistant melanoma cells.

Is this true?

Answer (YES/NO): YES